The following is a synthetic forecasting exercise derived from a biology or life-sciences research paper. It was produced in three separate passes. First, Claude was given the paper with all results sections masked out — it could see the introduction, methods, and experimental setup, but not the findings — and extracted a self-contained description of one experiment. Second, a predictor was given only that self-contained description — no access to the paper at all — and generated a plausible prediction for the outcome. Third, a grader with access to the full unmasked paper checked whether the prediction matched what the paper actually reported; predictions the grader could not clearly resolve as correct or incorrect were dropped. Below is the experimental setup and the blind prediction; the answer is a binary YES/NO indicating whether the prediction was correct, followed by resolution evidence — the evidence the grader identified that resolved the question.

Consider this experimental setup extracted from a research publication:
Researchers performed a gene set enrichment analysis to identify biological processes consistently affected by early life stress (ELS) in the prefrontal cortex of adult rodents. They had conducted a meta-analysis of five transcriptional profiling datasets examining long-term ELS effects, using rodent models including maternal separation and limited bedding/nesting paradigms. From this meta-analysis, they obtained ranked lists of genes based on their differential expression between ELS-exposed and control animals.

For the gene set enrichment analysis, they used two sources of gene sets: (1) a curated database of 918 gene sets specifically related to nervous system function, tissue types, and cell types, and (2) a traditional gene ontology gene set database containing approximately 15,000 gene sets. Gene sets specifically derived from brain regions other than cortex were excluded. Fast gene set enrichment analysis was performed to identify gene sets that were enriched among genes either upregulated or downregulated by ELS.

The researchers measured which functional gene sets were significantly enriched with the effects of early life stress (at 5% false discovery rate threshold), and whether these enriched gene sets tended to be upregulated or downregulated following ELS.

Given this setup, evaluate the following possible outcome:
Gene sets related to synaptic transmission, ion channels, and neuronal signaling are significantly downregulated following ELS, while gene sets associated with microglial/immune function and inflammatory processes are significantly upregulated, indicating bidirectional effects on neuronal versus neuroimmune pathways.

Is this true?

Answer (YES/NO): NO